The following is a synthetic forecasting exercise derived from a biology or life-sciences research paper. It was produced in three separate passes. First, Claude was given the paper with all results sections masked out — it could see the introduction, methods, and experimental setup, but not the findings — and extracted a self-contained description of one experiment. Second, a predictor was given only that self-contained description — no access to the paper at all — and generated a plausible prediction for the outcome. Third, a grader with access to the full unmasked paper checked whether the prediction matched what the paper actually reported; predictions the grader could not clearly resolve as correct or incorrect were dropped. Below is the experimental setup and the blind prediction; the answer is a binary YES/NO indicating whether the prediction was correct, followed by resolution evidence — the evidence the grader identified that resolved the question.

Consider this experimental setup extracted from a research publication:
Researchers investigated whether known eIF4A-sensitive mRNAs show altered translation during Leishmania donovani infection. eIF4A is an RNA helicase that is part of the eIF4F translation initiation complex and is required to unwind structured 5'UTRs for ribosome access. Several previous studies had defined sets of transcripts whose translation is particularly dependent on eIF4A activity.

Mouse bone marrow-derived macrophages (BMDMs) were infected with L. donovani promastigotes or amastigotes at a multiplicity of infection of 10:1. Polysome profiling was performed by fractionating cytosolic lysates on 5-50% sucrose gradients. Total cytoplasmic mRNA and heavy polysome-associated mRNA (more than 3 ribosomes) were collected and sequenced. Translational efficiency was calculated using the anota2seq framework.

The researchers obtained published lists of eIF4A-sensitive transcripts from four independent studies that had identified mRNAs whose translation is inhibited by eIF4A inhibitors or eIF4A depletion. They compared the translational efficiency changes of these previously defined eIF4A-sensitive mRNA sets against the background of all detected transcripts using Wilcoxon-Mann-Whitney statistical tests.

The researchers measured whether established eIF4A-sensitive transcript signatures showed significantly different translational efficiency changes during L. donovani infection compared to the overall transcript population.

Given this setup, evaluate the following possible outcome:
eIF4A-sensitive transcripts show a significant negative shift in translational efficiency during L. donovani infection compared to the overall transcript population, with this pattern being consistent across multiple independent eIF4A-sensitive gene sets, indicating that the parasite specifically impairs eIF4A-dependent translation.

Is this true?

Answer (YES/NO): NO